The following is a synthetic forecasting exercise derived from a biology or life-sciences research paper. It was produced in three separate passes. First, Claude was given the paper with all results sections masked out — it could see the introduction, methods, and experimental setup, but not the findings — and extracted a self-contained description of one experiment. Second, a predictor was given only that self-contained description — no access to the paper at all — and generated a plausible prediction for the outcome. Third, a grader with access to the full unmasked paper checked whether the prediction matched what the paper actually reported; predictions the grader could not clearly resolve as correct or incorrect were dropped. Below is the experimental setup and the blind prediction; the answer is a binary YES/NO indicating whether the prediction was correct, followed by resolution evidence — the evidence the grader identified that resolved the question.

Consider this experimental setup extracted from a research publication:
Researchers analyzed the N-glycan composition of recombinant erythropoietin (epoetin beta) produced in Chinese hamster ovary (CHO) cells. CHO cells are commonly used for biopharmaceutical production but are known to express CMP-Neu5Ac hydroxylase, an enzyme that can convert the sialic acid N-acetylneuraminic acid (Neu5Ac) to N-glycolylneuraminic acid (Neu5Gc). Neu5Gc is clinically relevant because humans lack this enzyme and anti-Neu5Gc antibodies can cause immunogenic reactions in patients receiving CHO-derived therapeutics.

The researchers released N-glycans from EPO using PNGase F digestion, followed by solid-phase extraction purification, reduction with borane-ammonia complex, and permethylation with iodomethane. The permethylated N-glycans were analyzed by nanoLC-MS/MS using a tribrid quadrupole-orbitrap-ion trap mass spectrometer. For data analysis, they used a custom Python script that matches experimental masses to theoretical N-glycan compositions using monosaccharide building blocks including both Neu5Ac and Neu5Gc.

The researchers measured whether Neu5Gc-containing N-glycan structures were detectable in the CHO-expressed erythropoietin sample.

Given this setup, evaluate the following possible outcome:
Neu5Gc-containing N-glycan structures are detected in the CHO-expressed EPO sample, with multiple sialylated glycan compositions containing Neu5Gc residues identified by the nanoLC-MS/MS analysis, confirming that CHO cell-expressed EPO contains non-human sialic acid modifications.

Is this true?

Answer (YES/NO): YES